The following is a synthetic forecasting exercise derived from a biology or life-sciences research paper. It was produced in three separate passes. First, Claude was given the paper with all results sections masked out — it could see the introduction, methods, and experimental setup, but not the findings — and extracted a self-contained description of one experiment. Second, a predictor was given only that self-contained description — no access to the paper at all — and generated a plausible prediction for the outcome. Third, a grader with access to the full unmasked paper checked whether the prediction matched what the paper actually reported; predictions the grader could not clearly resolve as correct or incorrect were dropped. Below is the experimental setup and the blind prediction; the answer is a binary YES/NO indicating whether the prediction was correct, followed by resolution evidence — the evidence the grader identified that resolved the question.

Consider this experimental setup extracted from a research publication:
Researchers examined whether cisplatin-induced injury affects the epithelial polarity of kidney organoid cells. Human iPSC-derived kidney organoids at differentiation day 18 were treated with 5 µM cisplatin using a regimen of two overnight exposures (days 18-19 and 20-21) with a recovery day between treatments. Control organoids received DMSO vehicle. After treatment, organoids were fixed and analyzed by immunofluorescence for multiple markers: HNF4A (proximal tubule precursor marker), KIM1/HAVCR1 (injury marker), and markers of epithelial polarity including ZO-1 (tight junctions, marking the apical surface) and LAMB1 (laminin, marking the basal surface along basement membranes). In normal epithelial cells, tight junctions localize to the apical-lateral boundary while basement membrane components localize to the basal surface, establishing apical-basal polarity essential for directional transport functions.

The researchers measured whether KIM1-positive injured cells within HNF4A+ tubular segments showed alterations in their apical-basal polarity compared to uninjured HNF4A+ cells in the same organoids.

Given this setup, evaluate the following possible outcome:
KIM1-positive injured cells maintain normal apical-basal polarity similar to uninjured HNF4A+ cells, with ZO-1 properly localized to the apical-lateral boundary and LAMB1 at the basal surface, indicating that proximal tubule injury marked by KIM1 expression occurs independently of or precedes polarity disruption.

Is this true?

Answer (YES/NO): NO